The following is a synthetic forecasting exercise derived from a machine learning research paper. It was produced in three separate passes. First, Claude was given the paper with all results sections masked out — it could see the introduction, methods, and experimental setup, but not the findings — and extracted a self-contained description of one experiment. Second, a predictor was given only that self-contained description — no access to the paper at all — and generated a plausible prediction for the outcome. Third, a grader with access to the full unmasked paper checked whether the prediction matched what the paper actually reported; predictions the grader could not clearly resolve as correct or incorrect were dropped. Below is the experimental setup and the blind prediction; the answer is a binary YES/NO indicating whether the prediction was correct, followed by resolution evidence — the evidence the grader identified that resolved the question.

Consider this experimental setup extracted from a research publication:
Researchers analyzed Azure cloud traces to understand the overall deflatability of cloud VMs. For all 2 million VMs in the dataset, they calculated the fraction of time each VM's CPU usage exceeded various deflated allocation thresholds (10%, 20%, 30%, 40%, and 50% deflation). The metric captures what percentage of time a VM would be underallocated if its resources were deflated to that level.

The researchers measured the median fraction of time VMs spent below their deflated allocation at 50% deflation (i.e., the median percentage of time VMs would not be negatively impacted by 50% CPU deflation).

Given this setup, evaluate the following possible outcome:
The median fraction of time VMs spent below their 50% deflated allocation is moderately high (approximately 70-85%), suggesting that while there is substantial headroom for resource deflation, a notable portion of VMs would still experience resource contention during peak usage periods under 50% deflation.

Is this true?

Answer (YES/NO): YES